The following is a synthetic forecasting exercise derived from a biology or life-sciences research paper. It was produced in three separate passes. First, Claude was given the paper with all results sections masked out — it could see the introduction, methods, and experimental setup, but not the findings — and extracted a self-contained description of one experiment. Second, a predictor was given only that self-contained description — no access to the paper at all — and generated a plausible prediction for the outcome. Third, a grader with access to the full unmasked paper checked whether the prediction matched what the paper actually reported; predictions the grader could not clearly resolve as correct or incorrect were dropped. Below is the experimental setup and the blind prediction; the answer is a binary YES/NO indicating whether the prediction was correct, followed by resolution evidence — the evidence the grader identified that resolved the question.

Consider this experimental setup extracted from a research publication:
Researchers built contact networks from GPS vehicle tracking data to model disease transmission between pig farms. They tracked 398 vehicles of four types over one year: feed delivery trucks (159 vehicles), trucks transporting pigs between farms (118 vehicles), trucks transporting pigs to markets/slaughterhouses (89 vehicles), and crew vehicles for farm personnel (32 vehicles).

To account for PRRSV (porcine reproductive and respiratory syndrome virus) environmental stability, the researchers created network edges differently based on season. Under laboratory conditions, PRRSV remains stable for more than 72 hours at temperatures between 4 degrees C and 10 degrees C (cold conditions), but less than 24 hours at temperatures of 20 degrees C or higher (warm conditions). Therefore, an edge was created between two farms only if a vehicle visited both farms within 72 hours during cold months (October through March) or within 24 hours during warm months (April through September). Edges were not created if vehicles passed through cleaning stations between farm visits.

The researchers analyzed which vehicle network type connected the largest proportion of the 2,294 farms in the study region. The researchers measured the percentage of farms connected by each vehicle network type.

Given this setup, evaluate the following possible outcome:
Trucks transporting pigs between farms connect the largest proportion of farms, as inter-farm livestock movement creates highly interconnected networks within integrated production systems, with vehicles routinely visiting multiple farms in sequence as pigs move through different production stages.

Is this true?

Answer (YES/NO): NO